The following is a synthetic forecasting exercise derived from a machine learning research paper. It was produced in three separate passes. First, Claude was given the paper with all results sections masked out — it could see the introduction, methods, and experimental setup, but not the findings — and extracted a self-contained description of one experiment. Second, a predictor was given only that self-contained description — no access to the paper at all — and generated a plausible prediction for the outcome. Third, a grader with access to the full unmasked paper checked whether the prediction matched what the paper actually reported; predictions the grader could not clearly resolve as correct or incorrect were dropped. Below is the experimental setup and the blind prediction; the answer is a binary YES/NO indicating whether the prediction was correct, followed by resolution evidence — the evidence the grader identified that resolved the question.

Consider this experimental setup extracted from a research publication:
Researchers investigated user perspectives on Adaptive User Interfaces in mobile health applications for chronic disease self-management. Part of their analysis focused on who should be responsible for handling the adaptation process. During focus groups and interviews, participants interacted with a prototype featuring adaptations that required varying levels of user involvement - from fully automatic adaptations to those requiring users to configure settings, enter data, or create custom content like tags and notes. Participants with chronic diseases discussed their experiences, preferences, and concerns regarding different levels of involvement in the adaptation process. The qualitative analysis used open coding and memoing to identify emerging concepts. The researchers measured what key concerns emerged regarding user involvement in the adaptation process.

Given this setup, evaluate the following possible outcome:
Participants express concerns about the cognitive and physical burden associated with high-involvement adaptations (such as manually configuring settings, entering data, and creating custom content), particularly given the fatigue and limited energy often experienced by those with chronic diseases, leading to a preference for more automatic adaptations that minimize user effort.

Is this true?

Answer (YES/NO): YES